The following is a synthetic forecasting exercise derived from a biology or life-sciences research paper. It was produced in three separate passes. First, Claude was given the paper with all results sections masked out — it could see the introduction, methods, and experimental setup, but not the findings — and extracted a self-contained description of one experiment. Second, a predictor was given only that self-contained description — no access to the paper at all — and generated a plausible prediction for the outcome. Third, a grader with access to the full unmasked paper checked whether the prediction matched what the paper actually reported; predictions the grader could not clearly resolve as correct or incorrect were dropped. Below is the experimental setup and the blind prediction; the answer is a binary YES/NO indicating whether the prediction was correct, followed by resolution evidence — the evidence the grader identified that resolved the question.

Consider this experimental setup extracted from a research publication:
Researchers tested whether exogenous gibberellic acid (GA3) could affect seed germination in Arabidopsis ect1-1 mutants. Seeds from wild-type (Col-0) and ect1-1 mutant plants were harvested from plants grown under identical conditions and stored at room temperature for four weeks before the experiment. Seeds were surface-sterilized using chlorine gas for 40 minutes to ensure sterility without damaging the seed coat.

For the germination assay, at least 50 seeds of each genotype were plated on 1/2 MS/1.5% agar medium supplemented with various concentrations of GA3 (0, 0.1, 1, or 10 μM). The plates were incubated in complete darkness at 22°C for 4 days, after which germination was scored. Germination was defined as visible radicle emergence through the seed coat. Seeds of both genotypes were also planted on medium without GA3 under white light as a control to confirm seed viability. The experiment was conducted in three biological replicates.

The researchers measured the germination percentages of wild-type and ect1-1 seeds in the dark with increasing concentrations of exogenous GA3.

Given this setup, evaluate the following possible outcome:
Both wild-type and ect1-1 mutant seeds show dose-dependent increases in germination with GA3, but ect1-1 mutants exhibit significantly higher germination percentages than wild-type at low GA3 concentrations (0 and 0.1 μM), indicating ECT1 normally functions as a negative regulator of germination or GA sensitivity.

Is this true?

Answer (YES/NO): NO